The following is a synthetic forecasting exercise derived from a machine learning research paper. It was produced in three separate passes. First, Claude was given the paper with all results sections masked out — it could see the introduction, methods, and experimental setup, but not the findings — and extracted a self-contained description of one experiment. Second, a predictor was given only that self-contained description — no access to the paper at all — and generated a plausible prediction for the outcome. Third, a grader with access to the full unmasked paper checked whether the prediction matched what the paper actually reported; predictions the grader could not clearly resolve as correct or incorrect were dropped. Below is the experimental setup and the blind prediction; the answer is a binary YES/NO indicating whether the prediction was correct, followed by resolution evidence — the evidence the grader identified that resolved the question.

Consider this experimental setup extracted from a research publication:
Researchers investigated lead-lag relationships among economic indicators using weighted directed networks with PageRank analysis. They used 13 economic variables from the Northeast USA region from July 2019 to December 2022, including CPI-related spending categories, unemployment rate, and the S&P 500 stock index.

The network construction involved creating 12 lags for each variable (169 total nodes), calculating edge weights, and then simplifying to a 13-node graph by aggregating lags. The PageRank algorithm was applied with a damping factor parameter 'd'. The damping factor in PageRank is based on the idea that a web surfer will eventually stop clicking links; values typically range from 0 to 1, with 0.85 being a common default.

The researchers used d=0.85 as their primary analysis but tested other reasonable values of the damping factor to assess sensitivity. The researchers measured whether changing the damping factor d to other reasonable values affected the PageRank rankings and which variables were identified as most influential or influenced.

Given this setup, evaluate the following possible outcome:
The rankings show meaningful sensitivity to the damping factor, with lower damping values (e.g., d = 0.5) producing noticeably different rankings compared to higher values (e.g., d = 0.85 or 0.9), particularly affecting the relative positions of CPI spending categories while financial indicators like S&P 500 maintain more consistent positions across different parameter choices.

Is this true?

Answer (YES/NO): NO